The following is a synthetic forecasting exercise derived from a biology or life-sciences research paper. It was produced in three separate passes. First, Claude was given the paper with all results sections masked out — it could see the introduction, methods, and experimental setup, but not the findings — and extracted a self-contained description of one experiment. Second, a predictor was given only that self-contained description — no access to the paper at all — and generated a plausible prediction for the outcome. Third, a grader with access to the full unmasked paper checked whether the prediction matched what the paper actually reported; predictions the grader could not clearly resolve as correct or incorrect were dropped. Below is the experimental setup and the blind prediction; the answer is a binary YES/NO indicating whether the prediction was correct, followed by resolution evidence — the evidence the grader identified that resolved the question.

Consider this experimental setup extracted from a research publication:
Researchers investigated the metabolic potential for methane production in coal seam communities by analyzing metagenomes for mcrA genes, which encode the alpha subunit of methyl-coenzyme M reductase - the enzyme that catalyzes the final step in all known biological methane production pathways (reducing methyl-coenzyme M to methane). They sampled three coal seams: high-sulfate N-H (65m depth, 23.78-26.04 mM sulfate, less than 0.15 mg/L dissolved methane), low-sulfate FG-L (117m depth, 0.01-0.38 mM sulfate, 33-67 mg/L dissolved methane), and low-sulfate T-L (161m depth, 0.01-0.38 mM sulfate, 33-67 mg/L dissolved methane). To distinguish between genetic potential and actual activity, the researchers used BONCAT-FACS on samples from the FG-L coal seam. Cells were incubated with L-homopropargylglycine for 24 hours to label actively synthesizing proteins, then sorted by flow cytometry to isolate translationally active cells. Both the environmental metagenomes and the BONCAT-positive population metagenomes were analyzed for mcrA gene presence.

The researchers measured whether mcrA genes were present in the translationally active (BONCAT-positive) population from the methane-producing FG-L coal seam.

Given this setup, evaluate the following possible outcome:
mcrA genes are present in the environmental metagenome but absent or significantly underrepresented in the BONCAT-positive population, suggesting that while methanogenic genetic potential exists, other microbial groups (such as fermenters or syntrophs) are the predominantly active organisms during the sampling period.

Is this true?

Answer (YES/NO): NO